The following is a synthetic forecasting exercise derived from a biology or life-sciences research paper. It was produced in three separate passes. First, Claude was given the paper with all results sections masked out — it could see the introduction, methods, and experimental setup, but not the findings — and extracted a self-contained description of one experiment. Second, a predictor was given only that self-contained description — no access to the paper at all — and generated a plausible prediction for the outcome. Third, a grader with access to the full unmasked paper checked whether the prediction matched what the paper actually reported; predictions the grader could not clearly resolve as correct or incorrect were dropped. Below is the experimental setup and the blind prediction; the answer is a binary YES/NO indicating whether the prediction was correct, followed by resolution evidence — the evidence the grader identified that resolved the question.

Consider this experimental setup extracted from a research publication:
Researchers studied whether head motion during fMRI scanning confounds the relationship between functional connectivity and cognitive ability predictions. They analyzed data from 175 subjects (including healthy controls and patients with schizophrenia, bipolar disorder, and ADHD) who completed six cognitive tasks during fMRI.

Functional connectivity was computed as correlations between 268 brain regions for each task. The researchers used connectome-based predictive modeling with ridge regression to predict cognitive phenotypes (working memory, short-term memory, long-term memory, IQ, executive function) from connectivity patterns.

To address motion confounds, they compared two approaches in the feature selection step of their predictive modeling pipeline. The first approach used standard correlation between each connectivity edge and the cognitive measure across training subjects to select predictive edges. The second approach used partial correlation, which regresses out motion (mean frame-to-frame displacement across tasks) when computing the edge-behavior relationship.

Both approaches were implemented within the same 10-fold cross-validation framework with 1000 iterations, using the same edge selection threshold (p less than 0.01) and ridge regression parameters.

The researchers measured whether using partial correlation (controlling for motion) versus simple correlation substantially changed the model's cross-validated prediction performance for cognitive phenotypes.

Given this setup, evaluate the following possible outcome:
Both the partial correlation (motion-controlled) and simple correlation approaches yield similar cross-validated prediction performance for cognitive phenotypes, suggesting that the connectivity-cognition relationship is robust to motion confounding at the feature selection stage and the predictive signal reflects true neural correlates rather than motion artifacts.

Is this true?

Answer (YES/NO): YES